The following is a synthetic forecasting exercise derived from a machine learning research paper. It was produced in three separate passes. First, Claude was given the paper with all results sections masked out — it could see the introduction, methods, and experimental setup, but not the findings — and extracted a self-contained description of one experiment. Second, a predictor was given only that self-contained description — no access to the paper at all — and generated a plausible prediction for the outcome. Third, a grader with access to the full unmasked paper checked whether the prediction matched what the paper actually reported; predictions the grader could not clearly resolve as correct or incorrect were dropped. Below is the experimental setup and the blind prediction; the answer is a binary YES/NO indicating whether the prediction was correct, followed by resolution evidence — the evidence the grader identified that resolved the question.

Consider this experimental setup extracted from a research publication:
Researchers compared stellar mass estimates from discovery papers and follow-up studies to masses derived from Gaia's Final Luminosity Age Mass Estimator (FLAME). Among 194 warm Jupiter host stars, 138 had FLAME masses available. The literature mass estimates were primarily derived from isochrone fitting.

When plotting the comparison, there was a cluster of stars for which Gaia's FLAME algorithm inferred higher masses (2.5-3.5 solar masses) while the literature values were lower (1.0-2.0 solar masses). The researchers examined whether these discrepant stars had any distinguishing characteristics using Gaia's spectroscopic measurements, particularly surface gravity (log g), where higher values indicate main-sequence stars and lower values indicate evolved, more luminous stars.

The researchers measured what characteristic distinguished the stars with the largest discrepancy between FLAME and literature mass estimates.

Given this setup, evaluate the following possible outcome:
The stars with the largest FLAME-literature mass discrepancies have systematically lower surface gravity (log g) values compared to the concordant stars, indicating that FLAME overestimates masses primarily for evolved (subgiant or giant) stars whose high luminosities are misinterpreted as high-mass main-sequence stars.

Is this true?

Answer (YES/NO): NO